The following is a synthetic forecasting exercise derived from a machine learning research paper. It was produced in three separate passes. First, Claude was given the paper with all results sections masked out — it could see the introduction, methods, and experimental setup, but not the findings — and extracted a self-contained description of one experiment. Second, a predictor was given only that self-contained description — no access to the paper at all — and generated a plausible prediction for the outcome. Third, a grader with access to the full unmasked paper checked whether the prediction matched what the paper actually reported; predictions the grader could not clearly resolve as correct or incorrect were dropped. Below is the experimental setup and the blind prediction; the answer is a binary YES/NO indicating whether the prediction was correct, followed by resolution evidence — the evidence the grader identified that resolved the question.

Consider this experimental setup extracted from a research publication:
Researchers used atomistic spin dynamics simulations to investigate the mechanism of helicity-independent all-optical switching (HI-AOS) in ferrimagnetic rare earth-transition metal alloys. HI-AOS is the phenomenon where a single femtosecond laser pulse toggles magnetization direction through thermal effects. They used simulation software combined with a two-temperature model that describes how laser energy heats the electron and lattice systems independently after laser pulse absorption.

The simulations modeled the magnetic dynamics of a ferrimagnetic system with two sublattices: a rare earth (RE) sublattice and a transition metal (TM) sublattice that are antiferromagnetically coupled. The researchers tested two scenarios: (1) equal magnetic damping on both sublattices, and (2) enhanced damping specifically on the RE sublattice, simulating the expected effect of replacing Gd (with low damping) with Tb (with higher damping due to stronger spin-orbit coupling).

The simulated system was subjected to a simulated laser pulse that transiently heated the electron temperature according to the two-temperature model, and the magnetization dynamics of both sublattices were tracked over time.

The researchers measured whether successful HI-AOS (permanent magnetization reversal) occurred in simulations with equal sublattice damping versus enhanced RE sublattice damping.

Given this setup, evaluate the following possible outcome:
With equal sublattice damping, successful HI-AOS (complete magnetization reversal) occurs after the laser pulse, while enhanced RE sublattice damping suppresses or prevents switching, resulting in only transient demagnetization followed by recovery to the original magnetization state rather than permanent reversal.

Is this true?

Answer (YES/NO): NO